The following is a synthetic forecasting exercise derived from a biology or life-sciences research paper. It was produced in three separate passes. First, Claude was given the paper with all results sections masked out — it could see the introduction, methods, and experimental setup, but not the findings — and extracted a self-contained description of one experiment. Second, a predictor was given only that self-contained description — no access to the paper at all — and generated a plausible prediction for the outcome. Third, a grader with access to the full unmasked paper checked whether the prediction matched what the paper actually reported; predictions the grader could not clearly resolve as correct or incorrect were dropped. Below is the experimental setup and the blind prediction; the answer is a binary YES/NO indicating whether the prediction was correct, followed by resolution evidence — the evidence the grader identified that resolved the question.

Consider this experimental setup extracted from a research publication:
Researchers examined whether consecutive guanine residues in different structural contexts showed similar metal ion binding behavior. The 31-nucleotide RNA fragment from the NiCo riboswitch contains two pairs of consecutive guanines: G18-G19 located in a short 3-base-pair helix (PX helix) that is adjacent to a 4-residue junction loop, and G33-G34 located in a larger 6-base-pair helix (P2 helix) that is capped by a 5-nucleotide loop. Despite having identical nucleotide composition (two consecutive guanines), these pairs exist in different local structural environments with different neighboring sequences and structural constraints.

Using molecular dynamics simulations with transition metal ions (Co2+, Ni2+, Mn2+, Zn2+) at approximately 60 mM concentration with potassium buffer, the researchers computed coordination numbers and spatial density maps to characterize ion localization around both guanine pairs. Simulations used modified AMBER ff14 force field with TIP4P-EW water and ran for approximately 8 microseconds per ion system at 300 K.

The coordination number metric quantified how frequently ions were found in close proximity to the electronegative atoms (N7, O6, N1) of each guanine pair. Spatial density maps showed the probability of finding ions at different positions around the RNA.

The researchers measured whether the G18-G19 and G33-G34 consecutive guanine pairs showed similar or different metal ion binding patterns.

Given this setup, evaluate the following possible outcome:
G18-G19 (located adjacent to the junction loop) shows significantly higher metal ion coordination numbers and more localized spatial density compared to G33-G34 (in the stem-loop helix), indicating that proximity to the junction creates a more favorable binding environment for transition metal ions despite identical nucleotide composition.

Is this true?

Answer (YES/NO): YES